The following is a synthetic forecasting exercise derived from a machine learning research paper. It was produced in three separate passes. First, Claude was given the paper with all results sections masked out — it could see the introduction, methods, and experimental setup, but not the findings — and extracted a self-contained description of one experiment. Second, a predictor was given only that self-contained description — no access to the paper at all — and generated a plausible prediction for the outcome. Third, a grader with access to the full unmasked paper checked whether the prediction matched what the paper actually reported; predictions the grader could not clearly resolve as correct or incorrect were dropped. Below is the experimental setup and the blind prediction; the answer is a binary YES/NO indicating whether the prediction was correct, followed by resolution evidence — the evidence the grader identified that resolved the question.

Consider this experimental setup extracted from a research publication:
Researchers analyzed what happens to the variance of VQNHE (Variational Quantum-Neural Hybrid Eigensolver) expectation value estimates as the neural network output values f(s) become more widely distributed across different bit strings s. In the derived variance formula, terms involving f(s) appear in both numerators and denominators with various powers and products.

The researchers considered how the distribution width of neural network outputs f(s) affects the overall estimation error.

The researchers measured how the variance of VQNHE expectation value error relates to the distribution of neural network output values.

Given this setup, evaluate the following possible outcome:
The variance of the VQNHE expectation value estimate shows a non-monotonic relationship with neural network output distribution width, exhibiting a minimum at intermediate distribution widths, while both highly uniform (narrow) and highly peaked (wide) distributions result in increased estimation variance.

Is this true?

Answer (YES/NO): NO